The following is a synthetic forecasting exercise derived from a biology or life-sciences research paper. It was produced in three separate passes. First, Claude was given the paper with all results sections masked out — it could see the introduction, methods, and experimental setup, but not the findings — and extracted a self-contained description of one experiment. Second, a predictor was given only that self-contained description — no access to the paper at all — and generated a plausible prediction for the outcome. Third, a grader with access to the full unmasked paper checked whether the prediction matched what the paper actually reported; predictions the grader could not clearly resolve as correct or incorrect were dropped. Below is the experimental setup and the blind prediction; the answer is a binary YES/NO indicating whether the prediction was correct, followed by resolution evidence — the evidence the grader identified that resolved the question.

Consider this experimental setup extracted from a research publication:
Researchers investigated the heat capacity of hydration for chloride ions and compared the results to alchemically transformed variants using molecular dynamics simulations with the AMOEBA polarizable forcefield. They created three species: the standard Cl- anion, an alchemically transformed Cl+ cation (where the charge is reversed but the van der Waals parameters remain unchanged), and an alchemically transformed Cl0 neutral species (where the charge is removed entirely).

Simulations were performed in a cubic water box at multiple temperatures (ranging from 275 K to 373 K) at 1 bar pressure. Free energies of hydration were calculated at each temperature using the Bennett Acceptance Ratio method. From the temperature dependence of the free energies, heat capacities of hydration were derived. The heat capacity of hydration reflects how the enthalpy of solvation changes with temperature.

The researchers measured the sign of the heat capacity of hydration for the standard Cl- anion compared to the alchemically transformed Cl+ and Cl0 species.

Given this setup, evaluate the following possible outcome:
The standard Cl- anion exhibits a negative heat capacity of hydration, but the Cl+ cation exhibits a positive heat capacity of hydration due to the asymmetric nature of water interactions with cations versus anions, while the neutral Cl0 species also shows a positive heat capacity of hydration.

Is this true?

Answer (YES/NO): YES